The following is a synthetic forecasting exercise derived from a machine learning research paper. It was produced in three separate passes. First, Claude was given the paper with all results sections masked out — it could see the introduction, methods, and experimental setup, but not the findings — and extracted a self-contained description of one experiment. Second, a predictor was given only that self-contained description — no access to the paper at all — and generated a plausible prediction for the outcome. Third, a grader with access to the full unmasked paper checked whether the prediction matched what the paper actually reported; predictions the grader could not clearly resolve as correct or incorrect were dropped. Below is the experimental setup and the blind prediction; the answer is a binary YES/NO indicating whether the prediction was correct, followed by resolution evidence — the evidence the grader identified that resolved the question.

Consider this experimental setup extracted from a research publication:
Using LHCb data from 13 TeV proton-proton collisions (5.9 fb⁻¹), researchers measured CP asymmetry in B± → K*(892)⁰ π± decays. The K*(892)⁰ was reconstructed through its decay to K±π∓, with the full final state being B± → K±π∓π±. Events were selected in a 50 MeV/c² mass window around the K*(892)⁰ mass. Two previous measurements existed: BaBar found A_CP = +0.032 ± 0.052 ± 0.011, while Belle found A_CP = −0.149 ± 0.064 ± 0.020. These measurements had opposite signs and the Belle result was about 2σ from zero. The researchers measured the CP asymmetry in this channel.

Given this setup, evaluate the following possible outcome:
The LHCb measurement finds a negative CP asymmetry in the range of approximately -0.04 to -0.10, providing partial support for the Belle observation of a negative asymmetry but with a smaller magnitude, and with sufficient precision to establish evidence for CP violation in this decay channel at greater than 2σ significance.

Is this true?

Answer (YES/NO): NO